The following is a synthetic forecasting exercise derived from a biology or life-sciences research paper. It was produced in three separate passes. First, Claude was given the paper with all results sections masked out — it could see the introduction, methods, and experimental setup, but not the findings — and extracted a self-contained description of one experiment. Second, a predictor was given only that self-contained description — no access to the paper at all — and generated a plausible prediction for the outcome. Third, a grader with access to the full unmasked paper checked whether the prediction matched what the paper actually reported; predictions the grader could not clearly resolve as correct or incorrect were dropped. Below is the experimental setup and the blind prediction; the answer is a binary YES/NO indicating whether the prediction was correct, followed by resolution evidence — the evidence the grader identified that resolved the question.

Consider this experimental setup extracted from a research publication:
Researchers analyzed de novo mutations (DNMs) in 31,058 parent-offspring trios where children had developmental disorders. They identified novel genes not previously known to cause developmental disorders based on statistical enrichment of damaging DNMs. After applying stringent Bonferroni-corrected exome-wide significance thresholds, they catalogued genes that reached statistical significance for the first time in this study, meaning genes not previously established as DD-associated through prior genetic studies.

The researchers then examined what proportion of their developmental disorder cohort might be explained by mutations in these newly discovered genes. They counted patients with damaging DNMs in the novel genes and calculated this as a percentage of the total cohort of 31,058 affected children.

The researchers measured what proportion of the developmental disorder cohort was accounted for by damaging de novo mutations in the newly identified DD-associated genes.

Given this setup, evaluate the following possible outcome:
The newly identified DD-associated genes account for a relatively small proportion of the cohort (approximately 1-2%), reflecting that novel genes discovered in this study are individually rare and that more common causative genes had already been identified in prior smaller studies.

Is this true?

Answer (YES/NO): YES